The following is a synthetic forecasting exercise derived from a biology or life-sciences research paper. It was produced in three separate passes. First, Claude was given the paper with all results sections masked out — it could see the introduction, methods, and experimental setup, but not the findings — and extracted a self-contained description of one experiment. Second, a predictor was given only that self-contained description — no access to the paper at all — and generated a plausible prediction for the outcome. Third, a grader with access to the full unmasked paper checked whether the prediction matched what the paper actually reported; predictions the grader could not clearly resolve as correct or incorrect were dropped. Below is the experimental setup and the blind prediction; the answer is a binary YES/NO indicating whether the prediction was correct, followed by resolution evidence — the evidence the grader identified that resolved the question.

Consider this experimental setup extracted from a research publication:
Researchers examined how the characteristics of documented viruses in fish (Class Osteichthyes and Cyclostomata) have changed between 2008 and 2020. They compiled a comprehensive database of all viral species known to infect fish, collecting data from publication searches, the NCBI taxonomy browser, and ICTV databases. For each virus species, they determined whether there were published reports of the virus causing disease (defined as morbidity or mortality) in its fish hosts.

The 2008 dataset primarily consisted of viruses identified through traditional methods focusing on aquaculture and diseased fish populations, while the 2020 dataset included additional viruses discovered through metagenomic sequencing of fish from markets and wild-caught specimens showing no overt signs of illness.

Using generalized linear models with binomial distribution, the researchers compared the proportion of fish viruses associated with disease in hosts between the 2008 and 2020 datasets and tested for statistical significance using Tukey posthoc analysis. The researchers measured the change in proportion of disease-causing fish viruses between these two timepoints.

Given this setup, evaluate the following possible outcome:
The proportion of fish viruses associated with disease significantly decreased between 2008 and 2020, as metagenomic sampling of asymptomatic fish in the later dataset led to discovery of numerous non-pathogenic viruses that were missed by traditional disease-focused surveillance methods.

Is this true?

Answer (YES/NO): YES